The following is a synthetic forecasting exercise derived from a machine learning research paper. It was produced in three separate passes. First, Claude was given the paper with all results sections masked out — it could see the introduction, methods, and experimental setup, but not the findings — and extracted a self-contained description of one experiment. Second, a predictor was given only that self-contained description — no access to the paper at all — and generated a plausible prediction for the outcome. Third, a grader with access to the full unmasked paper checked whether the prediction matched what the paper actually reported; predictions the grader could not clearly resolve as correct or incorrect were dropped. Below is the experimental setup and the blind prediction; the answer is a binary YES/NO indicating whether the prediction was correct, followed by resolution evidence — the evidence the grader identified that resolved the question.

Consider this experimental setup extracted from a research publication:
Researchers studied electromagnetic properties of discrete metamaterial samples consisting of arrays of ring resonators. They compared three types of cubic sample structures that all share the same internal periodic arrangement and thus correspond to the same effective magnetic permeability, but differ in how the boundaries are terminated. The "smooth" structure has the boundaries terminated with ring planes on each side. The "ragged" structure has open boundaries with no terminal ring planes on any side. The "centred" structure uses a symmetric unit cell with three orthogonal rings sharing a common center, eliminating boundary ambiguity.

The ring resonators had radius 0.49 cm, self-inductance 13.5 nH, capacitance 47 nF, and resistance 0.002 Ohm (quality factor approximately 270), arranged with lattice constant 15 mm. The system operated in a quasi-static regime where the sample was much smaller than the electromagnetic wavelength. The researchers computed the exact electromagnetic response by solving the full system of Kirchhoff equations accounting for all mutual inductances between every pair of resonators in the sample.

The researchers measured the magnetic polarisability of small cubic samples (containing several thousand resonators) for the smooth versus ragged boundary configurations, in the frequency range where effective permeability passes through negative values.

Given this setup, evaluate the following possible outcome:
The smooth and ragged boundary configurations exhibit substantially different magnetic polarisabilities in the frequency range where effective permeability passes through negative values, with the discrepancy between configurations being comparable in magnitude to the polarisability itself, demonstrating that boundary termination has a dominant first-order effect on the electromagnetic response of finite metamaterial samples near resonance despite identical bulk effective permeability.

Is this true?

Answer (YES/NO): YES